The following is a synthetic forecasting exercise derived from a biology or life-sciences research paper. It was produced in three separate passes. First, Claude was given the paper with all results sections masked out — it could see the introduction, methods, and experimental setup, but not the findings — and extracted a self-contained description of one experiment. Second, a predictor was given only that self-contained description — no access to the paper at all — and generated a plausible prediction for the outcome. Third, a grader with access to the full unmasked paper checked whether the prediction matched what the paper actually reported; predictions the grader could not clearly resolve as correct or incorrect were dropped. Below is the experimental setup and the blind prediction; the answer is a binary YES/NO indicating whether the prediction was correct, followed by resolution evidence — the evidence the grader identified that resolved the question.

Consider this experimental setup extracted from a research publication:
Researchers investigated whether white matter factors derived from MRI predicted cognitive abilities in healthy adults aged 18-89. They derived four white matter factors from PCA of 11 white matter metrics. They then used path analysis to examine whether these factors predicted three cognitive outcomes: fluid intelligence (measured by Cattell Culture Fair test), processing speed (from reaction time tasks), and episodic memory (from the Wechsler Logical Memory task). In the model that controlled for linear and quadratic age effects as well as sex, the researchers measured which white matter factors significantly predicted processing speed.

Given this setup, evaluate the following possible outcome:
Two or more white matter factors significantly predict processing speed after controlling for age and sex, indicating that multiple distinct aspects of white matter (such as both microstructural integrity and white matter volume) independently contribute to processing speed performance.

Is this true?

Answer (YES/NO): YES